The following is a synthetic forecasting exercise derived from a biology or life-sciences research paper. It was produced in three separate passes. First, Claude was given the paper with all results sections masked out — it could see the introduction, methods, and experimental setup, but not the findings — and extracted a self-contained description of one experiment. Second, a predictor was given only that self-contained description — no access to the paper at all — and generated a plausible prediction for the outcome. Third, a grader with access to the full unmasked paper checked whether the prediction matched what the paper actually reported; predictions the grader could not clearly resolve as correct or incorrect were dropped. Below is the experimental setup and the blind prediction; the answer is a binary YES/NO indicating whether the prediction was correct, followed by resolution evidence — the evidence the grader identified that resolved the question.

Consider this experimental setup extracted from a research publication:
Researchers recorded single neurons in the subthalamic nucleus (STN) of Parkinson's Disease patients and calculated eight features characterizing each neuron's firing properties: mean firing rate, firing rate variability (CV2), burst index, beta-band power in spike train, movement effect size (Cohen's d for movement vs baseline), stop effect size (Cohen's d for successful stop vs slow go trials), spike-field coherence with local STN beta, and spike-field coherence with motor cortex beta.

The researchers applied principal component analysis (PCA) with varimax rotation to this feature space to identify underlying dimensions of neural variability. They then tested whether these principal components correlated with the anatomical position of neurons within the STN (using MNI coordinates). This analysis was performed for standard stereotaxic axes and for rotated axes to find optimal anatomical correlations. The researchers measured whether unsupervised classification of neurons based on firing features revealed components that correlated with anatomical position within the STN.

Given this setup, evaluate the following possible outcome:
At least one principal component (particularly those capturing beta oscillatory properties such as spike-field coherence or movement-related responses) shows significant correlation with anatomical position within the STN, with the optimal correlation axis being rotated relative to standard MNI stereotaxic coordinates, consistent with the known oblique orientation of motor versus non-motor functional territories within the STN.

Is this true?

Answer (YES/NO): YES